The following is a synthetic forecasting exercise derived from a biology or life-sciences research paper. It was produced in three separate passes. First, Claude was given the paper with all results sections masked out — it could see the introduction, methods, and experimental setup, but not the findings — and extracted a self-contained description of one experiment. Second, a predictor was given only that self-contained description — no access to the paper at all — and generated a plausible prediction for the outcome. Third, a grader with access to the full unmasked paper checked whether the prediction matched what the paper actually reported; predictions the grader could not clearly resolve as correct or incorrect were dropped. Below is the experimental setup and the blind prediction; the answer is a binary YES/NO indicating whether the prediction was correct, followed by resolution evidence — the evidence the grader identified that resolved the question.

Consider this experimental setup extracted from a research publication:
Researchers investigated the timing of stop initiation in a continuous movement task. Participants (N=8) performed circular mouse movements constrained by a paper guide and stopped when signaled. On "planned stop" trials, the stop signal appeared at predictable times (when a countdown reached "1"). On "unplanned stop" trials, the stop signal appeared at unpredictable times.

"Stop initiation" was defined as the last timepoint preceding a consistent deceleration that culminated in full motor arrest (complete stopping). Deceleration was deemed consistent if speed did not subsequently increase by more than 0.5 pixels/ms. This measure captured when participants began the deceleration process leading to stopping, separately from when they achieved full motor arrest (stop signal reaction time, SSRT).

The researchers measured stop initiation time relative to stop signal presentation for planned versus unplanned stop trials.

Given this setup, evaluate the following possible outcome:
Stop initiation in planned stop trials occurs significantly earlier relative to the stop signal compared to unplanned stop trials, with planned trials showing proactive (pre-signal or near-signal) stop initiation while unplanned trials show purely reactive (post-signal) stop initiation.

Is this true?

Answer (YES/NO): NO